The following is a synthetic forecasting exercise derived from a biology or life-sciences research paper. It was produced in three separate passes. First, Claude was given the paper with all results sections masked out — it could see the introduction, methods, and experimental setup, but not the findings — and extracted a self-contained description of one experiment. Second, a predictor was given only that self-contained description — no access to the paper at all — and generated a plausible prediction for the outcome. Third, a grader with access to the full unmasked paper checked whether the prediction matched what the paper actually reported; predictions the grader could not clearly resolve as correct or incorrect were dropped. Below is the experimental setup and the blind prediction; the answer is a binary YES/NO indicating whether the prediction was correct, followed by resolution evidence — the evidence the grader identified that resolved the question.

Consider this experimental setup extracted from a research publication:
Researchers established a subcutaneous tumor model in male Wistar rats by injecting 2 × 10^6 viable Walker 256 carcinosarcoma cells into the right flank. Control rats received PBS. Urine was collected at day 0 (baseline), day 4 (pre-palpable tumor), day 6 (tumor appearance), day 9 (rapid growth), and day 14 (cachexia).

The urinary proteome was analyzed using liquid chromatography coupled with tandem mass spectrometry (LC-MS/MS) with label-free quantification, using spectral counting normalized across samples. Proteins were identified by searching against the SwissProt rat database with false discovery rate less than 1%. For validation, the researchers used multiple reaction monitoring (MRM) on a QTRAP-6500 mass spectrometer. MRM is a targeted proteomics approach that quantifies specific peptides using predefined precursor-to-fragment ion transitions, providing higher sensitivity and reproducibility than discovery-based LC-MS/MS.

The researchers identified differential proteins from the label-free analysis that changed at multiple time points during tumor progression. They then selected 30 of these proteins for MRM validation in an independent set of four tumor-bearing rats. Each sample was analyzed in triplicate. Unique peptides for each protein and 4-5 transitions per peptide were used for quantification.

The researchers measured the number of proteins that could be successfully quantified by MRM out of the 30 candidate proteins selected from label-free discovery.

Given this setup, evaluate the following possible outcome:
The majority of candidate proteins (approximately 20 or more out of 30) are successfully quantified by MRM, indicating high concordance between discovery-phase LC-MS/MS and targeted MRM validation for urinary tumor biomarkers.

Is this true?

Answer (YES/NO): YES